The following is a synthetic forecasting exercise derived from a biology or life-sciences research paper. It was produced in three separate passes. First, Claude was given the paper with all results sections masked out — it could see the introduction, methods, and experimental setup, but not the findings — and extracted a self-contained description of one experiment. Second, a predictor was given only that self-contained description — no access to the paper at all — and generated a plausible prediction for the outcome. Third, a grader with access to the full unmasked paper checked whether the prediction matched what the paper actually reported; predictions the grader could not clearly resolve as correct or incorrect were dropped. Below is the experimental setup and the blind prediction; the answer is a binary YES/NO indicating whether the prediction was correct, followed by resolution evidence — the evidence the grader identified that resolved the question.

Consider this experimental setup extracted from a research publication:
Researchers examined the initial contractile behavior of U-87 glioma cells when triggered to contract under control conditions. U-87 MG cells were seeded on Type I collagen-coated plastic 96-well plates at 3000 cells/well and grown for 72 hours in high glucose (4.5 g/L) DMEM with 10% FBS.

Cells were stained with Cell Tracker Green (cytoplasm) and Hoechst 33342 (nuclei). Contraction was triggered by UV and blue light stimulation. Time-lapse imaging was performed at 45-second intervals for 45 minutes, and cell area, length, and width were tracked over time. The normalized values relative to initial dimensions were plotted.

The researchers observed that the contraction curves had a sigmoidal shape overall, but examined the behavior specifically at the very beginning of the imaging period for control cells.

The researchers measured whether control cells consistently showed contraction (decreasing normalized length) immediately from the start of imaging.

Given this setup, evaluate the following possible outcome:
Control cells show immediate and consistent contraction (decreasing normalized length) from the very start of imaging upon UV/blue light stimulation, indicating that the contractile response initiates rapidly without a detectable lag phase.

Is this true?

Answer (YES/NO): NO